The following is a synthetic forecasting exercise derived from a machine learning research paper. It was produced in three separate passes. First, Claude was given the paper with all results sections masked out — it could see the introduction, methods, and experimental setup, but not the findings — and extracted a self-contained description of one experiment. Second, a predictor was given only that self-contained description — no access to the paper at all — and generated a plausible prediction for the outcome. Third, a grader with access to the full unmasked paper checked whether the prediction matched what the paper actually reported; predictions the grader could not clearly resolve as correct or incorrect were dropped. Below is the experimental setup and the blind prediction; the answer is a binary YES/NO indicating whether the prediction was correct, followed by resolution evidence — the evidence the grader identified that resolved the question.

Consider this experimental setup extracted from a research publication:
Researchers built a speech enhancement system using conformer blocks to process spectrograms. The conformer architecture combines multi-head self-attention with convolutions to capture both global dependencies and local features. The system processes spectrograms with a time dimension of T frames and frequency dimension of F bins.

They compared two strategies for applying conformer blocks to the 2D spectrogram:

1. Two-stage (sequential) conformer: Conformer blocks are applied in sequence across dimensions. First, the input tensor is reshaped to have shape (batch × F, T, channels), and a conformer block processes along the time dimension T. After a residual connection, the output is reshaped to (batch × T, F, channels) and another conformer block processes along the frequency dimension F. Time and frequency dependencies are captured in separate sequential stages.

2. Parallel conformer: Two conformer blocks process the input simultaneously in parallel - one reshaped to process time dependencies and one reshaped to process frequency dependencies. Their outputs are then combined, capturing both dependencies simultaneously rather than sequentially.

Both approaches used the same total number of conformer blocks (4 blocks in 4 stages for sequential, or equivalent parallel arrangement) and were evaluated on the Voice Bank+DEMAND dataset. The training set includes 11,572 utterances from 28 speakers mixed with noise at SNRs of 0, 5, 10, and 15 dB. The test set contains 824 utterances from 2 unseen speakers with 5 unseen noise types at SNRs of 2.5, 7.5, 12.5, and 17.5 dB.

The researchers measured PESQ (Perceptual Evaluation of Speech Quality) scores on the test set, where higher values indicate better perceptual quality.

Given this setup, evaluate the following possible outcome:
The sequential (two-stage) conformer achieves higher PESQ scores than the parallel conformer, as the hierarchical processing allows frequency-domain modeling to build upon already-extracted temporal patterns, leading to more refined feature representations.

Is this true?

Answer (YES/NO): YES